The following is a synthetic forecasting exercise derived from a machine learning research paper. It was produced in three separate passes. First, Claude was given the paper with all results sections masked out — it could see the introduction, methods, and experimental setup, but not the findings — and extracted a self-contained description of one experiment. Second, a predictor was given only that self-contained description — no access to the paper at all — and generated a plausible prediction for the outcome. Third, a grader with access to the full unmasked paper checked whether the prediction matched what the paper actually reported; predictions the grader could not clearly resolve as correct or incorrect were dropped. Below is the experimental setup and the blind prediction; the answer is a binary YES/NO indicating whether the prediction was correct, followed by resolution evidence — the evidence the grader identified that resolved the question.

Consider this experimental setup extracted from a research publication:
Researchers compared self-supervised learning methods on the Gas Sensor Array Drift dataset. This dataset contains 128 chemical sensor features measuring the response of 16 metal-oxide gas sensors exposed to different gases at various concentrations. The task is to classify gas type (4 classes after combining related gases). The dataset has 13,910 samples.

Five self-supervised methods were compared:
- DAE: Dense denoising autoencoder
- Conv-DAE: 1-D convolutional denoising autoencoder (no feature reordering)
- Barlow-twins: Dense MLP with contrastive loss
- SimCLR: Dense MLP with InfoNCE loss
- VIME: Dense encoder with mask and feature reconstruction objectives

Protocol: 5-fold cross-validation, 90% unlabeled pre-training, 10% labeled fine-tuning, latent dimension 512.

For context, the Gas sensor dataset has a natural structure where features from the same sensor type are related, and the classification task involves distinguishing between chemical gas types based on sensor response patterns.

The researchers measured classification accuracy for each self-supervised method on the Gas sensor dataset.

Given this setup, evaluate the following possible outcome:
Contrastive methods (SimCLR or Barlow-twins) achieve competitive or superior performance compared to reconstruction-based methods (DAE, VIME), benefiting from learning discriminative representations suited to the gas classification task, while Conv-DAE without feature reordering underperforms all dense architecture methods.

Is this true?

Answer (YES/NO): NO